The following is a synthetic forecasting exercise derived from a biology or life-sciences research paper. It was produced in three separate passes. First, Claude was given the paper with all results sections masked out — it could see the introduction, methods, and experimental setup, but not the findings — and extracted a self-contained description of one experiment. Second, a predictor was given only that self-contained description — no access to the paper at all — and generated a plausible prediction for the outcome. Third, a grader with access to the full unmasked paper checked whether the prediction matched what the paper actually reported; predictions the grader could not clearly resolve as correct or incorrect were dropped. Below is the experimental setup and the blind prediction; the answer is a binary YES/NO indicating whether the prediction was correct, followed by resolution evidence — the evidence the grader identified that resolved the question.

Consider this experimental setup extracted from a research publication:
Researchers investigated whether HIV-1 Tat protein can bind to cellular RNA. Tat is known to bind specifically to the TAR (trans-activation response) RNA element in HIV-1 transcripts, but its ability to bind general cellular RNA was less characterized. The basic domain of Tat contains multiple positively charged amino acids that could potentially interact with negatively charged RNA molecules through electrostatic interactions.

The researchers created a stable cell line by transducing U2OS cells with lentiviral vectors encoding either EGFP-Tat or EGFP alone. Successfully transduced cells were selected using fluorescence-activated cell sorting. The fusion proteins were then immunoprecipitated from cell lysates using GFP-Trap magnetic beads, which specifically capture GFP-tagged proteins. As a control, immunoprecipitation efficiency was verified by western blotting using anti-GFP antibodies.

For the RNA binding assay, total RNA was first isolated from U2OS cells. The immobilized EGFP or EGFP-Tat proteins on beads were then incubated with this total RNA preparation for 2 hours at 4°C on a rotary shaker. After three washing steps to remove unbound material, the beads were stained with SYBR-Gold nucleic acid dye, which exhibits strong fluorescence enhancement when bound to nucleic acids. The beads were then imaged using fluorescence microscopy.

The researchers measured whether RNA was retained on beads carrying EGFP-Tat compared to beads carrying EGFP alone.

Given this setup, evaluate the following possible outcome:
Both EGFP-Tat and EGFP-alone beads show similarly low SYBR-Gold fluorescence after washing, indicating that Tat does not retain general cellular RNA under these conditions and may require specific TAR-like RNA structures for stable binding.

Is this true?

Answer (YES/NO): NO